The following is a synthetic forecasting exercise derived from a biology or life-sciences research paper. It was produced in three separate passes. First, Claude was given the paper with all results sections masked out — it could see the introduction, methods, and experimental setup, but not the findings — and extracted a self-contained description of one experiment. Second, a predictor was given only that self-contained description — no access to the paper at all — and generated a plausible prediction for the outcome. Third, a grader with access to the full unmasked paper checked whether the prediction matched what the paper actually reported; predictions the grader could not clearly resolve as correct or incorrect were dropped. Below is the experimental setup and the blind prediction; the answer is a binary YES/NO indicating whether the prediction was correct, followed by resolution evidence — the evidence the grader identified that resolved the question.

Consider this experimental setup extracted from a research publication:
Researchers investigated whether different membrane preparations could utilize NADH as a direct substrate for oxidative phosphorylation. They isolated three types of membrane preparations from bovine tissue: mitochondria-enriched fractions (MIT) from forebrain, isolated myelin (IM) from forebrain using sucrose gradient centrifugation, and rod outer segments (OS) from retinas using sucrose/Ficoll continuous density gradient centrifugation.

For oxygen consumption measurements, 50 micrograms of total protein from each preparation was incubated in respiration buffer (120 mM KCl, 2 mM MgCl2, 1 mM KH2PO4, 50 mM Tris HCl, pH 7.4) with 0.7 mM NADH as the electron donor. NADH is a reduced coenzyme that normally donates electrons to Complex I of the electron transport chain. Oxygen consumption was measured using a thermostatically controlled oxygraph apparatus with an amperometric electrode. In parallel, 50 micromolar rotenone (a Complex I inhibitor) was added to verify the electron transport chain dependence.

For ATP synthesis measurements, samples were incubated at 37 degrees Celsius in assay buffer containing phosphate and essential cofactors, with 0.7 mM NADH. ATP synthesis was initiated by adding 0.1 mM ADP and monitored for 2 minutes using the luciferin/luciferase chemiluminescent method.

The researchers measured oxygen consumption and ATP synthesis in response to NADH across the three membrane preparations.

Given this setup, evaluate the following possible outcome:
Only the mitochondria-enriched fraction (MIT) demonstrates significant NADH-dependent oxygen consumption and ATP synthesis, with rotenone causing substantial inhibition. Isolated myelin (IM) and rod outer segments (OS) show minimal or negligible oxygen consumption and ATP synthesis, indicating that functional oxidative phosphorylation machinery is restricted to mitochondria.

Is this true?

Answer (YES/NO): NO